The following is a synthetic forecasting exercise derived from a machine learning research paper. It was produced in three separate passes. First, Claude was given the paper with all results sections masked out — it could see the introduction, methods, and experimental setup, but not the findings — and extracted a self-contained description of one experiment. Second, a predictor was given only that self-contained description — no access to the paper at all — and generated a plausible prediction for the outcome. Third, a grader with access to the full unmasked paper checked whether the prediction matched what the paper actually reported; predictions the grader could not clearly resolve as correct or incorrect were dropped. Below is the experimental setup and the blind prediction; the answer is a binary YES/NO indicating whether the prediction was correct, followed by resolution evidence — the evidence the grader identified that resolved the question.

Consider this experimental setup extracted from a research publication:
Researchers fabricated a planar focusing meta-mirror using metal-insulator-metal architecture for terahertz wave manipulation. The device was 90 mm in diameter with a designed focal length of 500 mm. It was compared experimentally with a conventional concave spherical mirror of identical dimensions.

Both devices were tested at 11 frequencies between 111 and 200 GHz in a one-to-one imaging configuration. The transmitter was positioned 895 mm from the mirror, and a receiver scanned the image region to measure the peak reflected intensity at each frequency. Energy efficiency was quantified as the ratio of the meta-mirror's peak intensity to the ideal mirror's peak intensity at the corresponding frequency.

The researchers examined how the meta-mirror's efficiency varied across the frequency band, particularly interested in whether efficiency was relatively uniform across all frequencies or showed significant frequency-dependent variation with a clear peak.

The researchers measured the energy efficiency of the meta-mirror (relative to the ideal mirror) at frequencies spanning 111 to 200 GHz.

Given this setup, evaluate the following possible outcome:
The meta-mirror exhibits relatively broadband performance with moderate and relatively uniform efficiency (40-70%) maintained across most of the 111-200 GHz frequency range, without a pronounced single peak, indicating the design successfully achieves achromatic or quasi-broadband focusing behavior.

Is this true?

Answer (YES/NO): NO